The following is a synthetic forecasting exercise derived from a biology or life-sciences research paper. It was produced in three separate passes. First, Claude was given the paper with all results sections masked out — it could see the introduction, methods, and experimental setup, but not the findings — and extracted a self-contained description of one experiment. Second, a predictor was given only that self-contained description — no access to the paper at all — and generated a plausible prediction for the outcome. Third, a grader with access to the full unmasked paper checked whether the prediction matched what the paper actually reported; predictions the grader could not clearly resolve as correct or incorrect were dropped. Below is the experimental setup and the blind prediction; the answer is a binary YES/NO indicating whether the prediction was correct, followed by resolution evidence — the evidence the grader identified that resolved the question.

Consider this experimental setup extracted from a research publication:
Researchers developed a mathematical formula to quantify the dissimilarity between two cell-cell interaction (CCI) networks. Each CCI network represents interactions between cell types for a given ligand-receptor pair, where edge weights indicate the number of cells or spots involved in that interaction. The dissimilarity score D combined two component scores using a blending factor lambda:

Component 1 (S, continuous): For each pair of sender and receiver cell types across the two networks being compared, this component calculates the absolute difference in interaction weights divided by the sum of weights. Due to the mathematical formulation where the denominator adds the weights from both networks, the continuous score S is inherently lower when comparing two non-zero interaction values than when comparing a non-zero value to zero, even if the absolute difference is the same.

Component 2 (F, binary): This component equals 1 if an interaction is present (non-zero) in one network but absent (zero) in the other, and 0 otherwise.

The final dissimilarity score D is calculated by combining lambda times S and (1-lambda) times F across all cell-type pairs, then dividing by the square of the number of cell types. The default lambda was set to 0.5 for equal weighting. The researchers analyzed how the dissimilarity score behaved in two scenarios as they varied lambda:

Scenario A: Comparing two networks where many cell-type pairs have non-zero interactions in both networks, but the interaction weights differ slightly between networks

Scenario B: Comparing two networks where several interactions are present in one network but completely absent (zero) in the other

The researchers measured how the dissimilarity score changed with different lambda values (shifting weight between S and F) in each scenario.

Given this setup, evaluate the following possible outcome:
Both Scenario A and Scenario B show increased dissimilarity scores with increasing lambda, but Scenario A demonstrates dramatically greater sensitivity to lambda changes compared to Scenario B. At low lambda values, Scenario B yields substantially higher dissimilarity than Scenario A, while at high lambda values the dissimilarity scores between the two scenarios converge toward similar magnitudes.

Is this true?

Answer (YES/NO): NO